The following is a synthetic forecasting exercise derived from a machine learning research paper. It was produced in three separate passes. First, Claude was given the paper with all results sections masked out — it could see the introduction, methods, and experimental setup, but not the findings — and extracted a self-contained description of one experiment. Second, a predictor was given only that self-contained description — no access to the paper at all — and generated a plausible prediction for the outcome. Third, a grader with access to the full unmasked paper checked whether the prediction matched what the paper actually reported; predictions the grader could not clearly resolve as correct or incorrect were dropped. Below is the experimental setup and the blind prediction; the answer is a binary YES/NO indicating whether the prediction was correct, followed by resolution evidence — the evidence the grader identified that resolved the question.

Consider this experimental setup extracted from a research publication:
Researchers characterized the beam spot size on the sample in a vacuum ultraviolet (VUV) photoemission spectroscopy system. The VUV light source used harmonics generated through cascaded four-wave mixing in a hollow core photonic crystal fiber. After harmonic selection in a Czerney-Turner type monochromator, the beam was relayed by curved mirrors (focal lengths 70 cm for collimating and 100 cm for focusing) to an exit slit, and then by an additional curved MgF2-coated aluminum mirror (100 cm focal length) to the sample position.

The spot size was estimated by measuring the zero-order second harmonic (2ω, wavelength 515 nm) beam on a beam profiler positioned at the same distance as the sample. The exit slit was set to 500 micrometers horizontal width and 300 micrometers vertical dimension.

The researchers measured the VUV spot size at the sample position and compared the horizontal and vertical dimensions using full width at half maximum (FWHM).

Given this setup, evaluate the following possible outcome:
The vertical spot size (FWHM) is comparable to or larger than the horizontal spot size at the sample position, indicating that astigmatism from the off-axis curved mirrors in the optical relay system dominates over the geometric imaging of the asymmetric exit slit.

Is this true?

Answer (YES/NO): NO